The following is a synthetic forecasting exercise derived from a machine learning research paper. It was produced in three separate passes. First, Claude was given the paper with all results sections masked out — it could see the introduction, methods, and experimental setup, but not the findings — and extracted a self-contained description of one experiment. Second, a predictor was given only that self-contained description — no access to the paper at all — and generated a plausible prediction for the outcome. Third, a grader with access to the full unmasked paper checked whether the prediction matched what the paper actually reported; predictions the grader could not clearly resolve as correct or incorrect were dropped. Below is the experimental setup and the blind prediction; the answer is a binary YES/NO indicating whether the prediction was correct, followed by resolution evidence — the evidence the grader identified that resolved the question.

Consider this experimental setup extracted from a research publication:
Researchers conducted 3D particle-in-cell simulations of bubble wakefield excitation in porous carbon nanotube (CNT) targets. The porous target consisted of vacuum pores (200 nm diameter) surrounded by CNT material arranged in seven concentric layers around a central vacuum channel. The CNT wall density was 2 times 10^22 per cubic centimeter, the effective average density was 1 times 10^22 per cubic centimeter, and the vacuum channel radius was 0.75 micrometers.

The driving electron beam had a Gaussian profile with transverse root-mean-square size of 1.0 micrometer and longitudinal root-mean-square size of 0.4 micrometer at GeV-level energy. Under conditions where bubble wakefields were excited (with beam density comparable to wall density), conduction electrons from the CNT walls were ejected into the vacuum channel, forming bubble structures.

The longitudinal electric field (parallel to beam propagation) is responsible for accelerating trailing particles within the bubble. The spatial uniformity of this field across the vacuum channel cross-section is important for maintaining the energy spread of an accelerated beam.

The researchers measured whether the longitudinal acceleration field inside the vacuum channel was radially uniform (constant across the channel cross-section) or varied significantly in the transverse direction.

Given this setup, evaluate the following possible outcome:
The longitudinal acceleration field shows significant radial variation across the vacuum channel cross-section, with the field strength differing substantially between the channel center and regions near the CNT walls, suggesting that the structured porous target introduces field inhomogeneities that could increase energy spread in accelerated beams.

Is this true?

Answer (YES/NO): NO